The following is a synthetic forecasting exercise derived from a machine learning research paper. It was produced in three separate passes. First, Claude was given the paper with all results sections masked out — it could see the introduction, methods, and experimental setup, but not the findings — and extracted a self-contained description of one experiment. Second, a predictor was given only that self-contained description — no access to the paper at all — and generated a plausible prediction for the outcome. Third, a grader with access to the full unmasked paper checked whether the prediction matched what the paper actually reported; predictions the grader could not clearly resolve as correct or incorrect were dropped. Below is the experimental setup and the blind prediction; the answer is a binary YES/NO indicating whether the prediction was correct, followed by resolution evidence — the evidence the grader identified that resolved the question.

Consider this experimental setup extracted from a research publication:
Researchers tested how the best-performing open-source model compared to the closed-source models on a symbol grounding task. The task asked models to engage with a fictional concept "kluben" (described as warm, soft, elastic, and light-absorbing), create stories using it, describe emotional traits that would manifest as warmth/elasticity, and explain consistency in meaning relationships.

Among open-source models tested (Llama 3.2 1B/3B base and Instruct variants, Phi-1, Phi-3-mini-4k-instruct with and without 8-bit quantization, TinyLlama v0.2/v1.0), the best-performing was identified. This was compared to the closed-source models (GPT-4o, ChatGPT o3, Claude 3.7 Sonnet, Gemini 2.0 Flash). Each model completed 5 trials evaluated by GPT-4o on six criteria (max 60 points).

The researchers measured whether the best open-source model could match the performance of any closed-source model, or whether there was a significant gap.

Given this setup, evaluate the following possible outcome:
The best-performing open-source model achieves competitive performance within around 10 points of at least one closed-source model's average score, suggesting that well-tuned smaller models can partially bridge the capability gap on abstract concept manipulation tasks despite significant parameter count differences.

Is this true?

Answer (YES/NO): YES